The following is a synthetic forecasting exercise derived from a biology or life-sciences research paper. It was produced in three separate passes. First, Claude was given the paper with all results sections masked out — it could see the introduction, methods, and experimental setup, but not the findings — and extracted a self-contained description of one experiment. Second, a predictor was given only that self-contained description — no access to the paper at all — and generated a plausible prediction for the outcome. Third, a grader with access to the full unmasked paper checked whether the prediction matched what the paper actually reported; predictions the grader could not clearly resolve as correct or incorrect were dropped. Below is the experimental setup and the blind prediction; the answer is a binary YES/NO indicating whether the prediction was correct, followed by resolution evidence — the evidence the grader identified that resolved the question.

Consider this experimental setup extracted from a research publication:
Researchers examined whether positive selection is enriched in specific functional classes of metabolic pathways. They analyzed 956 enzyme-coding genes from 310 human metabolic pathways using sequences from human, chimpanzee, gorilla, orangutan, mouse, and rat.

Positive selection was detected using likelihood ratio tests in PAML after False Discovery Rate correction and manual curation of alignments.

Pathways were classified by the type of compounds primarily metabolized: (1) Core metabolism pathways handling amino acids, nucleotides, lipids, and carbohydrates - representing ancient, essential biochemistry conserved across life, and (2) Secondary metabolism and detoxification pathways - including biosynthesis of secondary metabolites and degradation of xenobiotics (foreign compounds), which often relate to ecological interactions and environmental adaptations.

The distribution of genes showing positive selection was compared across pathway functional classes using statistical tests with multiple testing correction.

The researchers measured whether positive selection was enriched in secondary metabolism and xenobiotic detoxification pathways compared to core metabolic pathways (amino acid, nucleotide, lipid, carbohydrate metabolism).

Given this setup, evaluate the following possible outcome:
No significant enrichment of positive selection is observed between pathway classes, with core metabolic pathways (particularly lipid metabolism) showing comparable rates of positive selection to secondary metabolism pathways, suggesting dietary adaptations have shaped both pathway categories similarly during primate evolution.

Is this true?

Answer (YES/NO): NO